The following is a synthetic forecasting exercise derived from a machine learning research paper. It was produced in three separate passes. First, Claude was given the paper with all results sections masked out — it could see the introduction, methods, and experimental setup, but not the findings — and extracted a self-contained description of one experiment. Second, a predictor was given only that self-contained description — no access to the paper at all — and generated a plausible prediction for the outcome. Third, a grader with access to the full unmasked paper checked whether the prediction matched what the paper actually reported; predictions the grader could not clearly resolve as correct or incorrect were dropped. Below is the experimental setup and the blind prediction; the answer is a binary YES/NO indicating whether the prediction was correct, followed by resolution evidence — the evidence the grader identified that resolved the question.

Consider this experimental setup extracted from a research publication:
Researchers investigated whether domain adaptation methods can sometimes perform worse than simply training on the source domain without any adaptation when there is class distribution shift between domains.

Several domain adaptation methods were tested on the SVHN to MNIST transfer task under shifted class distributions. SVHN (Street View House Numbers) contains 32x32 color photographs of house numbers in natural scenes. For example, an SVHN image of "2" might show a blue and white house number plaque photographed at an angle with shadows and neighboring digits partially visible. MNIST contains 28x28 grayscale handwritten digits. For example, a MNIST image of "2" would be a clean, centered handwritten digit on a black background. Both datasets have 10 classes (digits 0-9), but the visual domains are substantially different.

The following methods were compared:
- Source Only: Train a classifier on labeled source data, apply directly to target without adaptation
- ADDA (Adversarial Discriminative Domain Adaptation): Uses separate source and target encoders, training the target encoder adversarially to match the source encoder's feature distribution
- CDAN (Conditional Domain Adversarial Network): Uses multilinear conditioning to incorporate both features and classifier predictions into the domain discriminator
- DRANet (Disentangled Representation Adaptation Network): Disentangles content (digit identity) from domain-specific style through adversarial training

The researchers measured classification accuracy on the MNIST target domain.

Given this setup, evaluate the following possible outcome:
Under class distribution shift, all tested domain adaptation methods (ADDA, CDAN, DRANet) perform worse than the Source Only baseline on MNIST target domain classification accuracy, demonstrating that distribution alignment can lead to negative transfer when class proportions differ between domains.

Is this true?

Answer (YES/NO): YES